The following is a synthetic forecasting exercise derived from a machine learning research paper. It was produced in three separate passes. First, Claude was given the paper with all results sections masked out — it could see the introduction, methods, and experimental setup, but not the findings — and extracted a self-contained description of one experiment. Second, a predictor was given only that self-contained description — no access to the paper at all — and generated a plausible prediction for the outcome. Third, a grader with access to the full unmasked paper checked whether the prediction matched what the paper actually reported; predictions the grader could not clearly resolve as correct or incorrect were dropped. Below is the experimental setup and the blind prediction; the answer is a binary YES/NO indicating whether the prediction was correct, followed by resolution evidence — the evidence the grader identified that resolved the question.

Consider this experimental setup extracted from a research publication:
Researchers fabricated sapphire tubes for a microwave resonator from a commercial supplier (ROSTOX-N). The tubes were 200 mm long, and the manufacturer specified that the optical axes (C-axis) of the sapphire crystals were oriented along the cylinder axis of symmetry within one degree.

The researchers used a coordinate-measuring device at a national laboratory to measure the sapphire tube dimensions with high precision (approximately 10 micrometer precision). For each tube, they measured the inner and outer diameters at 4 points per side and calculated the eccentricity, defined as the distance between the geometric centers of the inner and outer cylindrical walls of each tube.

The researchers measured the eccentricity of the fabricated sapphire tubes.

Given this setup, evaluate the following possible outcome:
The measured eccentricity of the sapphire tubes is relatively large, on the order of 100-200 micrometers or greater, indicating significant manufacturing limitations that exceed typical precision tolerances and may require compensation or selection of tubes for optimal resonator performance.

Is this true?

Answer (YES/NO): YES